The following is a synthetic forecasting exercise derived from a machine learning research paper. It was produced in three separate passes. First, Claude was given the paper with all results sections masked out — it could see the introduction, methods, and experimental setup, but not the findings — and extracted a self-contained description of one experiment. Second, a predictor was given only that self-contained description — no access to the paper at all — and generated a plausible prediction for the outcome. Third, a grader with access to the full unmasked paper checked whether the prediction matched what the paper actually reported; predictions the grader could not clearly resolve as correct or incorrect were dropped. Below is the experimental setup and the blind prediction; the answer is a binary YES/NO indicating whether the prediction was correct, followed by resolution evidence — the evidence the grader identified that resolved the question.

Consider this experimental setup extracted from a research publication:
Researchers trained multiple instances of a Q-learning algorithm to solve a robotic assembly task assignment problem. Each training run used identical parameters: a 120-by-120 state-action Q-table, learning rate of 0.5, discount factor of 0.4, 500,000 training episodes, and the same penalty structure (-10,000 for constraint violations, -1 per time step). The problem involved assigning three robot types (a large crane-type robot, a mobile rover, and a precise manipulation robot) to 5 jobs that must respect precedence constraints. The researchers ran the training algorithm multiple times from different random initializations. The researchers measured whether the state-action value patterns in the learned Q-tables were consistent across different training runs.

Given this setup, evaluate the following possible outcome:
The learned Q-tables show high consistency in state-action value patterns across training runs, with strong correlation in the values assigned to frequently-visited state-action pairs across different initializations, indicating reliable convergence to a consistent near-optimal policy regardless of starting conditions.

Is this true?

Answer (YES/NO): NO